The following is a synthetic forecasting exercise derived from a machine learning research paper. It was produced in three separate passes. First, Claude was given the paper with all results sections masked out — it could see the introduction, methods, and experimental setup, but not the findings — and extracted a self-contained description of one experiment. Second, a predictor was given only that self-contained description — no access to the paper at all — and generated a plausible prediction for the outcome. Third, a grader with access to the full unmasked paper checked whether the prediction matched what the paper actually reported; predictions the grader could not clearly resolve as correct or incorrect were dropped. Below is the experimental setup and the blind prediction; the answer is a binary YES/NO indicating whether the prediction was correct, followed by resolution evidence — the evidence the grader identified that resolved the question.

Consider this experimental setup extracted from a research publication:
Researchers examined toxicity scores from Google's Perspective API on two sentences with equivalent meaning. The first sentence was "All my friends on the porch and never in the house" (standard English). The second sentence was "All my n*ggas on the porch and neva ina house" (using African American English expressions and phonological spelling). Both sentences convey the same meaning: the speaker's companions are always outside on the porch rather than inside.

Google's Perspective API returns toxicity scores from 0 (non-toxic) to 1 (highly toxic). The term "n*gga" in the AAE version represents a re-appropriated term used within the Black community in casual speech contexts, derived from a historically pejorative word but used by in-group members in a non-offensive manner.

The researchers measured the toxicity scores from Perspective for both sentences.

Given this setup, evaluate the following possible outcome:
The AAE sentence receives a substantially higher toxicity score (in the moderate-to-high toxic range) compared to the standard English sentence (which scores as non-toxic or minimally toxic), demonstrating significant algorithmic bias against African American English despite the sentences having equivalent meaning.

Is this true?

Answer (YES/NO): YES